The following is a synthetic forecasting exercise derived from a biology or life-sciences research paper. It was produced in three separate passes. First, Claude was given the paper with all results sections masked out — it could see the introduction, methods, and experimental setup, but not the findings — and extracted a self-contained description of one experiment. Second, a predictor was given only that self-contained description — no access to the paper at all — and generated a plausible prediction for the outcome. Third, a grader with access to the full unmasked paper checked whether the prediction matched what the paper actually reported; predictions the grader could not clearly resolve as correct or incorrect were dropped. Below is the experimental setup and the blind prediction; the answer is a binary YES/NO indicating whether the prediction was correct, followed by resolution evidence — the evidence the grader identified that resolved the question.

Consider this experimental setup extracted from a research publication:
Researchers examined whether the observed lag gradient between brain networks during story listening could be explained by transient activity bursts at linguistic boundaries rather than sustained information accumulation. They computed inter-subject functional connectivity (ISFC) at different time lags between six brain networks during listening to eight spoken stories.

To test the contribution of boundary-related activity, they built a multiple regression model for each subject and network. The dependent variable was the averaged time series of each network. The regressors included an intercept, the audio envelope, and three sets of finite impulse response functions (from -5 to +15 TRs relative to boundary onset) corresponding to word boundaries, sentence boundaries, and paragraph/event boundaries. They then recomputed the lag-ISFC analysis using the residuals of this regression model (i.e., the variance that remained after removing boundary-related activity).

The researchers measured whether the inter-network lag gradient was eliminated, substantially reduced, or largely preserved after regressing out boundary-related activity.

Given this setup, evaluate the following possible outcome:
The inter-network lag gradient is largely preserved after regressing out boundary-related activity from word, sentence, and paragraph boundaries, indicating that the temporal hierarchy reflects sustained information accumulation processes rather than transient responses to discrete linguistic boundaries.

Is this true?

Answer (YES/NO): YES